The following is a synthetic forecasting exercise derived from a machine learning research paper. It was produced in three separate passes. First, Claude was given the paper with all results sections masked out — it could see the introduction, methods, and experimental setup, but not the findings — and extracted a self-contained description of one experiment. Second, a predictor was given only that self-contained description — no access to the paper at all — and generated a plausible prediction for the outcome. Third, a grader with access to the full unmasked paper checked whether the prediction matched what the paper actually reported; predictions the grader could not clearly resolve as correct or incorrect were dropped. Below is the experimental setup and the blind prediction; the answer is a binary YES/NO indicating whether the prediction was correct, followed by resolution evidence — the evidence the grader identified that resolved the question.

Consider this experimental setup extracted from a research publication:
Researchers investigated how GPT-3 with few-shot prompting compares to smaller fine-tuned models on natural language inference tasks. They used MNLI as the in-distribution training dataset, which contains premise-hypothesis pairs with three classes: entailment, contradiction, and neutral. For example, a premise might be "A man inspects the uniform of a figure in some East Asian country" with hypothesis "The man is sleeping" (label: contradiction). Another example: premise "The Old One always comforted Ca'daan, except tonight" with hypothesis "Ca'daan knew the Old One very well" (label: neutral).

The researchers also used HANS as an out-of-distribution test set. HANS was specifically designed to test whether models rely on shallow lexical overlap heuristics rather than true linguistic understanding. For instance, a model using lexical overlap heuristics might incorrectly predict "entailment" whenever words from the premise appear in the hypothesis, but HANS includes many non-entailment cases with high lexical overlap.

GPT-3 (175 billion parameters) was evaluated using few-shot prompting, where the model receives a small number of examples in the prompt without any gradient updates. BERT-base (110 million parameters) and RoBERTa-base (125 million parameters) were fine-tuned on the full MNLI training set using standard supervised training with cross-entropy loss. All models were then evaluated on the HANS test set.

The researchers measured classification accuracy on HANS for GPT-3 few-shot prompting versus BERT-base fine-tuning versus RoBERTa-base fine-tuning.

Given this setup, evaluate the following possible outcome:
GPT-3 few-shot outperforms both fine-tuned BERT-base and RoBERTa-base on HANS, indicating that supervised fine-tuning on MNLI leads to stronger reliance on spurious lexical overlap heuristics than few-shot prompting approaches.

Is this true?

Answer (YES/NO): YES